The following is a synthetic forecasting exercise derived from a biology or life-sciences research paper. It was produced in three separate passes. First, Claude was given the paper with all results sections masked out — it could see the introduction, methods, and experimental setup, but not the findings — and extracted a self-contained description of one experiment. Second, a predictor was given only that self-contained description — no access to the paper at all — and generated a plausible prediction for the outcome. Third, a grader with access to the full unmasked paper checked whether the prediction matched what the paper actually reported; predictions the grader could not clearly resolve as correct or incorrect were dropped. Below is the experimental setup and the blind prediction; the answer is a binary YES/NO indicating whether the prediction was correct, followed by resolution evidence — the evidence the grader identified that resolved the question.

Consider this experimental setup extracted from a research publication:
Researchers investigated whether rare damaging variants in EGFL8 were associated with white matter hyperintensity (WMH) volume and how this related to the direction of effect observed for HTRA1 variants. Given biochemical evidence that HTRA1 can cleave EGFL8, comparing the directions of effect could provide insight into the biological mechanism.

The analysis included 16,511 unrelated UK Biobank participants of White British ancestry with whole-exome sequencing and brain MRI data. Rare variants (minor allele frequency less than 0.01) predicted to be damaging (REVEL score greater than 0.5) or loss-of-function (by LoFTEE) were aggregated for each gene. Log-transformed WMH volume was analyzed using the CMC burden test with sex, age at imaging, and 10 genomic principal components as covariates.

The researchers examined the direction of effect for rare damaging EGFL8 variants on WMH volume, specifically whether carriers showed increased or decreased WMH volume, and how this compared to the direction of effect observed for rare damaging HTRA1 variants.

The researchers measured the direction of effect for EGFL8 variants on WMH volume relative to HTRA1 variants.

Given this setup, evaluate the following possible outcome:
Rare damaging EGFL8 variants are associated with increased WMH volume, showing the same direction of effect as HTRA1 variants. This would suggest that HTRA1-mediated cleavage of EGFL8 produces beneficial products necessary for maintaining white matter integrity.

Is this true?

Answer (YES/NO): YES